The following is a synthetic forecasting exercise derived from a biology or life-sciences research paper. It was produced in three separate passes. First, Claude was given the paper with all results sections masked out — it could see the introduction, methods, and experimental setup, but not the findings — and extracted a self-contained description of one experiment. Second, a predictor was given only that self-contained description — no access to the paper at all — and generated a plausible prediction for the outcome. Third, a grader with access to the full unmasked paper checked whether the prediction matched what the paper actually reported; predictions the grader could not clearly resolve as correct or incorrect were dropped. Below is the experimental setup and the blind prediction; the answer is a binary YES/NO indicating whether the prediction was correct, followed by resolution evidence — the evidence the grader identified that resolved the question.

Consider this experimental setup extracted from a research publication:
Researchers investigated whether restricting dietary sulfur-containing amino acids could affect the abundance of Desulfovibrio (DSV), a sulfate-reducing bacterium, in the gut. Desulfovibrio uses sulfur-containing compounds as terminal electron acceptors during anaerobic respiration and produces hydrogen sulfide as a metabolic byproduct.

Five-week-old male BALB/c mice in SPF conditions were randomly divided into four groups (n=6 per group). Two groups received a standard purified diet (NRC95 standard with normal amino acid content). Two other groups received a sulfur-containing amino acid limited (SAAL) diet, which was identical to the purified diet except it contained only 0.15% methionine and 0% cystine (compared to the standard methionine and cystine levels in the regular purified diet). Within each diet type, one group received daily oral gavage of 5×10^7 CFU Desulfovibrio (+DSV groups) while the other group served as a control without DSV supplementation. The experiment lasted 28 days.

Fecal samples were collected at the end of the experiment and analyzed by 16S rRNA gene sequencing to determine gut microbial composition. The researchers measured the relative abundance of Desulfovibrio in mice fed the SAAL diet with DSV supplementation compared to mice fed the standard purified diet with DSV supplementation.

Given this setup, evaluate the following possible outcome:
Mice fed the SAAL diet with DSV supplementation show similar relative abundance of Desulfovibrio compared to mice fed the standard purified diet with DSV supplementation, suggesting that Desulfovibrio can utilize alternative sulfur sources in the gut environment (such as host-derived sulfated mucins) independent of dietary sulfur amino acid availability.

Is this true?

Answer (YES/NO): YES